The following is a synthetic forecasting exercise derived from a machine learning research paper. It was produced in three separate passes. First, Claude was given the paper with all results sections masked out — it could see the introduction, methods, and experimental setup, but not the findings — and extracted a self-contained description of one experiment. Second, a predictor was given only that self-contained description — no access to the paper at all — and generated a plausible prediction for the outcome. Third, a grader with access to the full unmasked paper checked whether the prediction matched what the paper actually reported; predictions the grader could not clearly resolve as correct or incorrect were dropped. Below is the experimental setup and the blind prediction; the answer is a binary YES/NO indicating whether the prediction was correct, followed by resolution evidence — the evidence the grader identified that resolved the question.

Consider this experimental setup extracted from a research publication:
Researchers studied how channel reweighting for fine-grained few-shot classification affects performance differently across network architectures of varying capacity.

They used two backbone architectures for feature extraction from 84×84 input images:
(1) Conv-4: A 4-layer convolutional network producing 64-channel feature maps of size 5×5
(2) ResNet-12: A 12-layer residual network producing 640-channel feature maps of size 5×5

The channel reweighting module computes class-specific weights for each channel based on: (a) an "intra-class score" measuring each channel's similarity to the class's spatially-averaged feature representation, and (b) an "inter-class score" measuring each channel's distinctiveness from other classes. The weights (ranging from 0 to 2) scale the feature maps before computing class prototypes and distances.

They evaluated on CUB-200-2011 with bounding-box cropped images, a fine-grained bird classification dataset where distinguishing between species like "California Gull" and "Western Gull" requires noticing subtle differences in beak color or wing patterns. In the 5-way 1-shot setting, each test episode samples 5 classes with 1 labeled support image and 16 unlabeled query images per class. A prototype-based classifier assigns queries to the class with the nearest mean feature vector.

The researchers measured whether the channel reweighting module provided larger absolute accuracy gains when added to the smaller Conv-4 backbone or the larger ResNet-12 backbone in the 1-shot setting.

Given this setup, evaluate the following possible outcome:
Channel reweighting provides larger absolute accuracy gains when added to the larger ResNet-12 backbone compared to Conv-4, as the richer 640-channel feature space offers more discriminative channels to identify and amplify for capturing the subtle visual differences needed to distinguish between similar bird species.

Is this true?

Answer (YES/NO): NO